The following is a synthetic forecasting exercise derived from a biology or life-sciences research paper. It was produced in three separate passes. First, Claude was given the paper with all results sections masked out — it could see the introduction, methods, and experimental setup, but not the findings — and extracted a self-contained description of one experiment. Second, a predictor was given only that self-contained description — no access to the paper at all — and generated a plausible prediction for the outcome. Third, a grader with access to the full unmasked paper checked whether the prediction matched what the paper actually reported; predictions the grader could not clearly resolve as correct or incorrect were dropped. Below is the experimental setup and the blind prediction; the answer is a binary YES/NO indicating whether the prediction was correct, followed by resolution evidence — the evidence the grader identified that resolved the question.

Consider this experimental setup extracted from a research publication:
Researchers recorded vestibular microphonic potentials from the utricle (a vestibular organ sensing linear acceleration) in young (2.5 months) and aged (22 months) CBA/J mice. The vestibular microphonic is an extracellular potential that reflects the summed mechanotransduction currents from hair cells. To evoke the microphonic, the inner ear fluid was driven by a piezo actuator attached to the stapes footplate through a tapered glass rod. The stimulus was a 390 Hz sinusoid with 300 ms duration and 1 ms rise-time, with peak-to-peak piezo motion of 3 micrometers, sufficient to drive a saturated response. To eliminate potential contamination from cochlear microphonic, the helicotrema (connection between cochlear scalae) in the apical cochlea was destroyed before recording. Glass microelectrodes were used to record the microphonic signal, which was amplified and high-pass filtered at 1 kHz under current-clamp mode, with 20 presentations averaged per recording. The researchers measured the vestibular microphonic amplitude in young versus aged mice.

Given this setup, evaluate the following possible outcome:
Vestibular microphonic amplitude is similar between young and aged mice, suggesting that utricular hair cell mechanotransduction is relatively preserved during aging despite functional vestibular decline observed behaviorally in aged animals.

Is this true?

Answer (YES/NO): NO